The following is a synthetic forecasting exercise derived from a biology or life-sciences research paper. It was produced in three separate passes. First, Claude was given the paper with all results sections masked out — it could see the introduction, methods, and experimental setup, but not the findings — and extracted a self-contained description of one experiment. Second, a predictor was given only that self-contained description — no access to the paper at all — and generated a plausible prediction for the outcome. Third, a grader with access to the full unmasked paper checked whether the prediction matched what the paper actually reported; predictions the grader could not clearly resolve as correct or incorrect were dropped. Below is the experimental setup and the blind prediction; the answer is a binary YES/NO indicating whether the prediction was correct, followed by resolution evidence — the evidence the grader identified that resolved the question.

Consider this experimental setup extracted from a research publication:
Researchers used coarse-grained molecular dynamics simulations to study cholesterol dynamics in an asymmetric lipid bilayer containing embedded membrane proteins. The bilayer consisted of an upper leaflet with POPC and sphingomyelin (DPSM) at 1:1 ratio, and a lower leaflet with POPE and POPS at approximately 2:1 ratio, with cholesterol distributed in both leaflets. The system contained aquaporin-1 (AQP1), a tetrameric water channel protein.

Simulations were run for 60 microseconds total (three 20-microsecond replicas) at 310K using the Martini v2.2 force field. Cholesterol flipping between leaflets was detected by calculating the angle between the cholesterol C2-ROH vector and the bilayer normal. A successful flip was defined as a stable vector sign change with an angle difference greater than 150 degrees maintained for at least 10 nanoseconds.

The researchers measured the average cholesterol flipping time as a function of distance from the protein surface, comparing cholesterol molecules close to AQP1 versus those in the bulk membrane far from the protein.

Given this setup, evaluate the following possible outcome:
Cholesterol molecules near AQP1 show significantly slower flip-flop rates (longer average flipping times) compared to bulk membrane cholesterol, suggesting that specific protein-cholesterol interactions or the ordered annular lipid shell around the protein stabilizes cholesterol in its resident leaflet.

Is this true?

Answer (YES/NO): YES